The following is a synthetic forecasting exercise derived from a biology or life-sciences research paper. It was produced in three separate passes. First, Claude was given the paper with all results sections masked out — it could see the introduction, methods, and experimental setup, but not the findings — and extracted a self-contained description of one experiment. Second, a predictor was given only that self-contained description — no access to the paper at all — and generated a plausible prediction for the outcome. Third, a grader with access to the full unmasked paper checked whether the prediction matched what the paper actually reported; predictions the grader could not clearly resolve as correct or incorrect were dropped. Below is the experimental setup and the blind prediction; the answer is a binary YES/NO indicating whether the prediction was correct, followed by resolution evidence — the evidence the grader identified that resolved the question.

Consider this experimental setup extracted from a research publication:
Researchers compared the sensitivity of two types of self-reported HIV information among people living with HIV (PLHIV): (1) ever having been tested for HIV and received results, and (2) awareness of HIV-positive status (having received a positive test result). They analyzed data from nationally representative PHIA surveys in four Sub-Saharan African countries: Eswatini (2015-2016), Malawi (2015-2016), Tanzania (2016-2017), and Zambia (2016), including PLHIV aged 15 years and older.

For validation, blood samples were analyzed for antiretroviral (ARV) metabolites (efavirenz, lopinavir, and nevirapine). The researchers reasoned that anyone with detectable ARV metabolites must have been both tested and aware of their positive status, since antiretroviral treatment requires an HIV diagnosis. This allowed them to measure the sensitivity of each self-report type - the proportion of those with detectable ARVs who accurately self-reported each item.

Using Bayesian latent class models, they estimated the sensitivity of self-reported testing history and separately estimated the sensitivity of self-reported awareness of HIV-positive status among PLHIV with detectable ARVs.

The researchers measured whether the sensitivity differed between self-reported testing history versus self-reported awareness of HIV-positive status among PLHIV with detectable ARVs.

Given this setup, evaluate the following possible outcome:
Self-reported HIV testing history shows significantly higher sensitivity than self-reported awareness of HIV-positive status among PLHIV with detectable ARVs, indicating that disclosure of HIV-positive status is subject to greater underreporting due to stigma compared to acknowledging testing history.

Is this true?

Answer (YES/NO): NO